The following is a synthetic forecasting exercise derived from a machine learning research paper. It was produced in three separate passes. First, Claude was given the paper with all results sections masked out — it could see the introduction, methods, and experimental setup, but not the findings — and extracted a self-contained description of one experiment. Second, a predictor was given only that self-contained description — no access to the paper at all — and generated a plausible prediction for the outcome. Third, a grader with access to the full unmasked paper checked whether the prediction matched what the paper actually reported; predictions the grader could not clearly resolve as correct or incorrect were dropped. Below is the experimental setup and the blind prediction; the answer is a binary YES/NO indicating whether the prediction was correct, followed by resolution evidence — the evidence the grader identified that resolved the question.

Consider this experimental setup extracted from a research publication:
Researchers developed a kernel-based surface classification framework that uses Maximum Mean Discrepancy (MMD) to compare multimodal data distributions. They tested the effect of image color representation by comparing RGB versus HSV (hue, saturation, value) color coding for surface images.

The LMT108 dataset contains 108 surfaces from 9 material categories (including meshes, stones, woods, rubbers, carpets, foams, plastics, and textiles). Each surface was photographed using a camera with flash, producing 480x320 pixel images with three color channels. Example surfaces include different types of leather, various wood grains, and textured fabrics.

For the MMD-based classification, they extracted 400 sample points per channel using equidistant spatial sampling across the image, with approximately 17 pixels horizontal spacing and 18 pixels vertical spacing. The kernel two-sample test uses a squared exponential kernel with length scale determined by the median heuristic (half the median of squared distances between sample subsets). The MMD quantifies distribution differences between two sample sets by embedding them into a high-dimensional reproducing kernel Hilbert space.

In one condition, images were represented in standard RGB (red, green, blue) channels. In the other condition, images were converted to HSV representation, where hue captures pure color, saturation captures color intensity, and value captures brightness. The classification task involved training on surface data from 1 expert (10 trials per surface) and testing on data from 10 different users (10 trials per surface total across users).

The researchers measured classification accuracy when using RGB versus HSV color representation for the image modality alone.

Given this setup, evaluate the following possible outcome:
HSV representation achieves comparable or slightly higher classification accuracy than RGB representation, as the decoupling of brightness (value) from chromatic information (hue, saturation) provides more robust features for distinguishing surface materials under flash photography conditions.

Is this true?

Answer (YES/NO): NO